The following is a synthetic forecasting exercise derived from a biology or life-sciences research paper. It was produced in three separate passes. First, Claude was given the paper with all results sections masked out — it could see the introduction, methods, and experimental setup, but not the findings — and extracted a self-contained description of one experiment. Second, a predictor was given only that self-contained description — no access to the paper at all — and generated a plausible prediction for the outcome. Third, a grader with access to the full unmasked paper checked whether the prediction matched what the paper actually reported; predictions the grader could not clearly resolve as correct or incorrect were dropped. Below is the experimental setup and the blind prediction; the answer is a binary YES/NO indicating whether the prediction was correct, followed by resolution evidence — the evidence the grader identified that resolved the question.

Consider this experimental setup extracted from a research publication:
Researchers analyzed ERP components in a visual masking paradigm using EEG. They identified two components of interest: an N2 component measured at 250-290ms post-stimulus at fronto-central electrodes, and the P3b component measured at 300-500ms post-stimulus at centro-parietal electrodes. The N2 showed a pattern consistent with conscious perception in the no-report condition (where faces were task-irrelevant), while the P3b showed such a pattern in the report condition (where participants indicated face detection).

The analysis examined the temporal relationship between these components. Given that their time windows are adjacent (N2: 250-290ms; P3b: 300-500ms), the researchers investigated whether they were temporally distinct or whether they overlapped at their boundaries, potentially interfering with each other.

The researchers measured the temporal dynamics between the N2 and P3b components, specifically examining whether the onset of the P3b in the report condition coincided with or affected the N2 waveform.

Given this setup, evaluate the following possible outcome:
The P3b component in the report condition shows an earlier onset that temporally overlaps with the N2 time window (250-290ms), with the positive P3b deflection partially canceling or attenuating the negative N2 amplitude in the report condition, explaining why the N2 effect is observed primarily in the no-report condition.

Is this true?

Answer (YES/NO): YES